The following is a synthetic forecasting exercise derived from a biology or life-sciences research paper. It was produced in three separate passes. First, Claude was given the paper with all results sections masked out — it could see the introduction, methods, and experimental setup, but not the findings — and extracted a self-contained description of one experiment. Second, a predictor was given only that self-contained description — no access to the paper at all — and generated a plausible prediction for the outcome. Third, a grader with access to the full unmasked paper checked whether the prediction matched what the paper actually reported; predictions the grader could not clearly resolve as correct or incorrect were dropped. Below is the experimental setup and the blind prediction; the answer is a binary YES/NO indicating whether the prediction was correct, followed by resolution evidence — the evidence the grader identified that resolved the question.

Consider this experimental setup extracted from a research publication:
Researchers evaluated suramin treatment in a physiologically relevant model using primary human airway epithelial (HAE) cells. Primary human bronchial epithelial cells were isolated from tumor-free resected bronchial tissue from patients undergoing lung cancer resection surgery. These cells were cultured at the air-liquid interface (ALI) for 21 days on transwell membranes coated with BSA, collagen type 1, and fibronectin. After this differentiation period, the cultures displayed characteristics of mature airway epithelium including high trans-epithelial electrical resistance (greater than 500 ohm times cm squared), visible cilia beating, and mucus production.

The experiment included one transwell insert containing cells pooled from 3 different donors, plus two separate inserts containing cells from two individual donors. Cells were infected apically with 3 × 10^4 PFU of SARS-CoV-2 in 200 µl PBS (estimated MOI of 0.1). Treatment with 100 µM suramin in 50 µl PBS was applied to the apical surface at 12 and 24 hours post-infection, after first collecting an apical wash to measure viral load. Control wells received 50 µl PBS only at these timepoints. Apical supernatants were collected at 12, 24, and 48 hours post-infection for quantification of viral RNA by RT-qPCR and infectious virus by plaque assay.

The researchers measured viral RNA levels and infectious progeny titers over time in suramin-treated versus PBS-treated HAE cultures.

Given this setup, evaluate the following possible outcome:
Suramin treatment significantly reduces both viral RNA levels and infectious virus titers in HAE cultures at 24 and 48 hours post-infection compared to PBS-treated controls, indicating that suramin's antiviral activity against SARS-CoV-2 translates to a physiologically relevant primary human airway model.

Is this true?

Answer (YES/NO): NO